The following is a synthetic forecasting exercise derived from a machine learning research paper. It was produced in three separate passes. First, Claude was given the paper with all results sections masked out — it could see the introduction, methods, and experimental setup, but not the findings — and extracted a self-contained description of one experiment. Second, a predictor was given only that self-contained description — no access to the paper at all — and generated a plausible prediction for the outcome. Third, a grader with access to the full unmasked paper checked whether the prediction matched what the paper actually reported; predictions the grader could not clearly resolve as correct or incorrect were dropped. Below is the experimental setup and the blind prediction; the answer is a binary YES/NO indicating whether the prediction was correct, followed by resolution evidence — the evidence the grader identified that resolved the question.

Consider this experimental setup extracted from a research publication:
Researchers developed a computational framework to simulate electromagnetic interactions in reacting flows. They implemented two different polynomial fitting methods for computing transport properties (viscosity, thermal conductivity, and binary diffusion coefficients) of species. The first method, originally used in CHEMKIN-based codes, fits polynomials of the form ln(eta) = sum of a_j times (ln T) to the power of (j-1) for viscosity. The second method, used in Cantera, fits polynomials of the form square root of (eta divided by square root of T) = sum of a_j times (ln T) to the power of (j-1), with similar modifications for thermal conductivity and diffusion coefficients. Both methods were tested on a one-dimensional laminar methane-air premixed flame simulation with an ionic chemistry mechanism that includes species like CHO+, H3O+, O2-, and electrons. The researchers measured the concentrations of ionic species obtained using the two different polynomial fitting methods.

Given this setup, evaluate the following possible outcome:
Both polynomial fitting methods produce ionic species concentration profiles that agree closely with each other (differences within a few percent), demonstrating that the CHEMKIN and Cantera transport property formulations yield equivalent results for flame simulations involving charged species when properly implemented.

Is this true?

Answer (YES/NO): NO